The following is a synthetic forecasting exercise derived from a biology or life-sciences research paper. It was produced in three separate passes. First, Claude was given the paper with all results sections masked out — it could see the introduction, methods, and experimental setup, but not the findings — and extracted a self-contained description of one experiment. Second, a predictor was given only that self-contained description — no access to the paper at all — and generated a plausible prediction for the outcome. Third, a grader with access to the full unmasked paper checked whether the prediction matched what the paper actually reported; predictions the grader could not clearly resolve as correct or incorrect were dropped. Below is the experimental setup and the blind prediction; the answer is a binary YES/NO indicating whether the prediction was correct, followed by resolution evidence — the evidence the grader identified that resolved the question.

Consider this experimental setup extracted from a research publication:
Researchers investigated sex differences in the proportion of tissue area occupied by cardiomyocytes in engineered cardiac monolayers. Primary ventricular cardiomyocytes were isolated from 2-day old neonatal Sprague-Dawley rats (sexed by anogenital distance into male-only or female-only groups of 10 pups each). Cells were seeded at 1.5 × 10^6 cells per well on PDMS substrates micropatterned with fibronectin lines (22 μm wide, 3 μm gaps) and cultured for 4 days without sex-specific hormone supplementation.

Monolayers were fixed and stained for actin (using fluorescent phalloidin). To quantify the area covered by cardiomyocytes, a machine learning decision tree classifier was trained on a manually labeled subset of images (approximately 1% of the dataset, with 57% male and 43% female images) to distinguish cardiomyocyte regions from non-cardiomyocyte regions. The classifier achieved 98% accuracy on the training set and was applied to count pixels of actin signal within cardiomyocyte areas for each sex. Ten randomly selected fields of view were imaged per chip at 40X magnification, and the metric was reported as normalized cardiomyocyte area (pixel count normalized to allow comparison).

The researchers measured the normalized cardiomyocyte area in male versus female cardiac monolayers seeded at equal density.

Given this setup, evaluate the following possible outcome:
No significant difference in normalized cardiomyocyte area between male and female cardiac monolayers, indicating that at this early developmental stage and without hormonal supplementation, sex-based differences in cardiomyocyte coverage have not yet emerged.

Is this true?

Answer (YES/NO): NO